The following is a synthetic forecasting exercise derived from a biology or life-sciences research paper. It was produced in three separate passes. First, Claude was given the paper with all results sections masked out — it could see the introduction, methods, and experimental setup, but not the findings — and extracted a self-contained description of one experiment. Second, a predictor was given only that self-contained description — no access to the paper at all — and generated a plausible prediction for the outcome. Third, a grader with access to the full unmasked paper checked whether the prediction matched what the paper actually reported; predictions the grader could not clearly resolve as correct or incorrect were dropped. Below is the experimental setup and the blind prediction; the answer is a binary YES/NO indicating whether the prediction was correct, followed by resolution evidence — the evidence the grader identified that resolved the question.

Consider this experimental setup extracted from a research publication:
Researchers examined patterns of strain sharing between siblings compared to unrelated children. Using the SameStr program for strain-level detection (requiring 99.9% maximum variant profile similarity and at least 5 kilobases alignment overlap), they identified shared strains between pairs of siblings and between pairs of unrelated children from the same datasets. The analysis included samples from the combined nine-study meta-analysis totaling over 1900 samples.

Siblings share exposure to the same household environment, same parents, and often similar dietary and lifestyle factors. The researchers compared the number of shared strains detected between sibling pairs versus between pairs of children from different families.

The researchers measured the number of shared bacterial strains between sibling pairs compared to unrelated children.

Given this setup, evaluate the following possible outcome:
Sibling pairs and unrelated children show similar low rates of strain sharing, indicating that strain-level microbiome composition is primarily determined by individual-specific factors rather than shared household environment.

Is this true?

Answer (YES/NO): NO